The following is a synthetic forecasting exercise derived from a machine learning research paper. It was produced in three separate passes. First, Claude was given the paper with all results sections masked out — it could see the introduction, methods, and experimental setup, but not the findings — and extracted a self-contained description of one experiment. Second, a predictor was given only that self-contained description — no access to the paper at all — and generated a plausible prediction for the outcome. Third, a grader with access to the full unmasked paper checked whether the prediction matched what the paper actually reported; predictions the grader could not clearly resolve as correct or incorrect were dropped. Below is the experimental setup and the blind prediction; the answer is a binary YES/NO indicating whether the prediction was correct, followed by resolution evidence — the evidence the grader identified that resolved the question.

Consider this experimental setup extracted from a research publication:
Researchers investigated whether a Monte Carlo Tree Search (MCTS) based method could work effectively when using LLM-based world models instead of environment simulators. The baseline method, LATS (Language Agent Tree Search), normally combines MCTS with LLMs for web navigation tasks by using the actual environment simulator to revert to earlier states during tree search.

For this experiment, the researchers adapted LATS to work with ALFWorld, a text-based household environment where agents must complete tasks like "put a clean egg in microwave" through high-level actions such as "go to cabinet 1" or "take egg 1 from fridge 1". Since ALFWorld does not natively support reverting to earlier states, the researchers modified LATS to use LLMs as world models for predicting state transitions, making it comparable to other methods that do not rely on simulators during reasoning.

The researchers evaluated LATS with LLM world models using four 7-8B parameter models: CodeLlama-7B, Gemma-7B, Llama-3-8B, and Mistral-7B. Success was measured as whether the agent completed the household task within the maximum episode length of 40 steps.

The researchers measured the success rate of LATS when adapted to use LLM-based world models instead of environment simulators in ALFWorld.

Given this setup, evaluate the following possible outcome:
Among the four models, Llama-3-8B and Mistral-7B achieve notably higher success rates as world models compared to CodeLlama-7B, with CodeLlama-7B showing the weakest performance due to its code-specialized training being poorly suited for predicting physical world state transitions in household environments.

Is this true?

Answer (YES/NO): NO